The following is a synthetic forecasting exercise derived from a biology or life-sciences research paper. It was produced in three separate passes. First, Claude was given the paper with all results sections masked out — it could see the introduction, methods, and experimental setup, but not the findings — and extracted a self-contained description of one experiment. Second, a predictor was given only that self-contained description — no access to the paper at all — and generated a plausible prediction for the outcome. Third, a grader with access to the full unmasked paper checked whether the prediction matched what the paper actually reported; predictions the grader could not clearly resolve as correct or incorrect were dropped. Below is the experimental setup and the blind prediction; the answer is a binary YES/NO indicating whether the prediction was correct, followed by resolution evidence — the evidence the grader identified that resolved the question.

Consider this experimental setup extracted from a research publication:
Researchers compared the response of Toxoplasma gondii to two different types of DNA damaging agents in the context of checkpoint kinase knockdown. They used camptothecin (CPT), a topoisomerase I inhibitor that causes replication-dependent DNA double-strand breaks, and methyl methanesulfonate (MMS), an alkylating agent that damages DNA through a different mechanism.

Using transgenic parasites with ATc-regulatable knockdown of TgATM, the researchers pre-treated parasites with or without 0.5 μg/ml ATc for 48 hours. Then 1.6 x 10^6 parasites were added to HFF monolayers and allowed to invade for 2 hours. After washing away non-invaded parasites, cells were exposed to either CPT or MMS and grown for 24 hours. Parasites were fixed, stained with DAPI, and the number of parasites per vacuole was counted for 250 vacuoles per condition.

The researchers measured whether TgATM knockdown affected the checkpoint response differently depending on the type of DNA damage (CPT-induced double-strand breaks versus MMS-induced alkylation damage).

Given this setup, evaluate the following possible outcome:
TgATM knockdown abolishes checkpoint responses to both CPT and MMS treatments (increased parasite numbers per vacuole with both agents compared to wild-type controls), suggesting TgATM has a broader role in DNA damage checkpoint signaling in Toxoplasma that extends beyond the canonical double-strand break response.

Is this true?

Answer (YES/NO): NO